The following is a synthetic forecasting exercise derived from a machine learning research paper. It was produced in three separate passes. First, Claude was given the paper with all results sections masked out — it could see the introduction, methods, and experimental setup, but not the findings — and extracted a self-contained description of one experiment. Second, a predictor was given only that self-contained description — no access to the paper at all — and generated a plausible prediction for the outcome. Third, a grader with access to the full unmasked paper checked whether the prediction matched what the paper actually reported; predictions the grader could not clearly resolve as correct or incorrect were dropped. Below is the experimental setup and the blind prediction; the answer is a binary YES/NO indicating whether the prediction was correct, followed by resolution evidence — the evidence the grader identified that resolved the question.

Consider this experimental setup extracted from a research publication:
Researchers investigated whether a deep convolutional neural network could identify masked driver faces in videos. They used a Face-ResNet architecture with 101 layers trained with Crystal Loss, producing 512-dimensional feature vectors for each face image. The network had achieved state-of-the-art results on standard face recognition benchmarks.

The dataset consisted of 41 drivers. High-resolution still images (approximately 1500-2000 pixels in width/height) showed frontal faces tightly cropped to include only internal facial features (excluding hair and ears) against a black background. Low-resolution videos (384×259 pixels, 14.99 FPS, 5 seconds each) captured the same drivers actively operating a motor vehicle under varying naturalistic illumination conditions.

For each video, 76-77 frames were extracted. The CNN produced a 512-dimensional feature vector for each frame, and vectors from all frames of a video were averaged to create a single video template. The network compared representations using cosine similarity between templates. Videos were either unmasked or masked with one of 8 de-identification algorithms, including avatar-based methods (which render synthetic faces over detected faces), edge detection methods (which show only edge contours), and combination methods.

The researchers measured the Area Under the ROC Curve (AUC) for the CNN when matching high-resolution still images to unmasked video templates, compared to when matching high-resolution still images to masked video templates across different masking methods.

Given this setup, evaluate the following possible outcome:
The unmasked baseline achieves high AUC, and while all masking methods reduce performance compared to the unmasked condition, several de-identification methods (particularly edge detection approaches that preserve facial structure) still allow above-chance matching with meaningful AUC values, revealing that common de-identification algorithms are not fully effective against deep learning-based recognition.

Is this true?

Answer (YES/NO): NO